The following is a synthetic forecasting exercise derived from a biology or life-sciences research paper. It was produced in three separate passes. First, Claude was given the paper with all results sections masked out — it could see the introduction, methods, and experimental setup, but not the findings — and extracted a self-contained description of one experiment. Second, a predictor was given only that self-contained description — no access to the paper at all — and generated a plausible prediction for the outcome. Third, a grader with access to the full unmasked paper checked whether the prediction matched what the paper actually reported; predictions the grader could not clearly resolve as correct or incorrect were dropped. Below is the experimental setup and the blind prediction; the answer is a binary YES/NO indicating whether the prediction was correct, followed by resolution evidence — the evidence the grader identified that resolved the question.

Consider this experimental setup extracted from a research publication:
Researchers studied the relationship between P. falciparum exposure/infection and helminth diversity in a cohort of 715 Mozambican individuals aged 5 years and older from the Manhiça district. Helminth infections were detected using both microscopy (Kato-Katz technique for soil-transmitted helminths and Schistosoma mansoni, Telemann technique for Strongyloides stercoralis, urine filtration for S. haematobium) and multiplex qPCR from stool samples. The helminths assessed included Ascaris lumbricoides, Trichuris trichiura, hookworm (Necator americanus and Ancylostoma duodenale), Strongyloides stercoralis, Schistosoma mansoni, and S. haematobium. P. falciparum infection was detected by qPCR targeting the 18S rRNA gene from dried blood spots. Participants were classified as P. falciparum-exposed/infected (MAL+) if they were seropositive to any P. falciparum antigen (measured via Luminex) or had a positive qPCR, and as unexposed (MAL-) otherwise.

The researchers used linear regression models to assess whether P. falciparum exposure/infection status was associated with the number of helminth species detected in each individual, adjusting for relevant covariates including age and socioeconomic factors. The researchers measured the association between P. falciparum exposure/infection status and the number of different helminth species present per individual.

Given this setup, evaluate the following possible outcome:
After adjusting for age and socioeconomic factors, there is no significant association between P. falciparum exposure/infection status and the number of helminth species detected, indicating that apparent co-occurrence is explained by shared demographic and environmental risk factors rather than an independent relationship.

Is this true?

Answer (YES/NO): NO